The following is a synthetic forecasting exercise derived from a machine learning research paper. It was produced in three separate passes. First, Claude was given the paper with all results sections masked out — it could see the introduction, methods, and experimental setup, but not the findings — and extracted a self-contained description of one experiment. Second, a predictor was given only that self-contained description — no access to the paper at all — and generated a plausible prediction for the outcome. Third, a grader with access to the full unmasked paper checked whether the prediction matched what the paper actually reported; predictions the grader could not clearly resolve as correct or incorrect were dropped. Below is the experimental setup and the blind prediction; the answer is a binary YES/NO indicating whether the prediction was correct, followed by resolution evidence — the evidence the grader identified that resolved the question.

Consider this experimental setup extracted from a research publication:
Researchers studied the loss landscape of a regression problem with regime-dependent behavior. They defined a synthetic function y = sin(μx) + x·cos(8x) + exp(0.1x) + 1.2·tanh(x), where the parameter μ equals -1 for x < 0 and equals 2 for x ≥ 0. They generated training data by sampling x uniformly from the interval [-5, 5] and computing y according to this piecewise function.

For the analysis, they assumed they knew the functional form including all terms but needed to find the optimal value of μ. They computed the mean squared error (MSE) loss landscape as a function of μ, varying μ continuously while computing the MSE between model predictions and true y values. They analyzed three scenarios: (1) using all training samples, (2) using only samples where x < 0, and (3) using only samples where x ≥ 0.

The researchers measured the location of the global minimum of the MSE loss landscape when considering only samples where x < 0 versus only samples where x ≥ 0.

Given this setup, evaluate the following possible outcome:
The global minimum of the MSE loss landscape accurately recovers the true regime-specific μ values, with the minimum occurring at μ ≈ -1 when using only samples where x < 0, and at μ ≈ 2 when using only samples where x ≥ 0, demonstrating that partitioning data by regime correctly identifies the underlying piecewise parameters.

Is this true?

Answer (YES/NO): YES